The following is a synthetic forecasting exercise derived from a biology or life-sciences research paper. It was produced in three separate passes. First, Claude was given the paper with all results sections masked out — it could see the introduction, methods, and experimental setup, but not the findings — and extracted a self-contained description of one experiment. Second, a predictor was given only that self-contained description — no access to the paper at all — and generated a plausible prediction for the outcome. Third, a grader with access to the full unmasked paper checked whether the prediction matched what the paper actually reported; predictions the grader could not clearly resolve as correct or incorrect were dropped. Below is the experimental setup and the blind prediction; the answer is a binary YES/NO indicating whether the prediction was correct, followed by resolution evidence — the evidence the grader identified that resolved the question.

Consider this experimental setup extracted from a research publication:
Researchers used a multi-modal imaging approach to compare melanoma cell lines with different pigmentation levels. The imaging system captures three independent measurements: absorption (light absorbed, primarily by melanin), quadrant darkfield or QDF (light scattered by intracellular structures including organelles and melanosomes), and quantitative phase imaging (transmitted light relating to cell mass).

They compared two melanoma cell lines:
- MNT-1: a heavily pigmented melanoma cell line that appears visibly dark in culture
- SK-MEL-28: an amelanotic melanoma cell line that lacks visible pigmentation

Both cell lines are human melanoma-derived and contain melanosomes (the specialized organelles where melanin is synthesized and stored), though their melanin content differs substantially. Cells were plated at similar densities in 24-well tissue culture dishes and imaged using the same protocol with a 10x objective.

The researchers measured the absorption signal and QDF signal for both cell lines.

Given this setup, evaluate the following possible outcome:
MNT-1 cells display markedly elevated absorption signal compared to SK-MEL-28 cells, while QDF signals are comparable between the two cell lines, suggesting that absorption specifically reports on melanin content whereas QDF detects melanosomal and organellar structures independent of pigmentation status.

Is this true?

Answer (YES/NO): NO